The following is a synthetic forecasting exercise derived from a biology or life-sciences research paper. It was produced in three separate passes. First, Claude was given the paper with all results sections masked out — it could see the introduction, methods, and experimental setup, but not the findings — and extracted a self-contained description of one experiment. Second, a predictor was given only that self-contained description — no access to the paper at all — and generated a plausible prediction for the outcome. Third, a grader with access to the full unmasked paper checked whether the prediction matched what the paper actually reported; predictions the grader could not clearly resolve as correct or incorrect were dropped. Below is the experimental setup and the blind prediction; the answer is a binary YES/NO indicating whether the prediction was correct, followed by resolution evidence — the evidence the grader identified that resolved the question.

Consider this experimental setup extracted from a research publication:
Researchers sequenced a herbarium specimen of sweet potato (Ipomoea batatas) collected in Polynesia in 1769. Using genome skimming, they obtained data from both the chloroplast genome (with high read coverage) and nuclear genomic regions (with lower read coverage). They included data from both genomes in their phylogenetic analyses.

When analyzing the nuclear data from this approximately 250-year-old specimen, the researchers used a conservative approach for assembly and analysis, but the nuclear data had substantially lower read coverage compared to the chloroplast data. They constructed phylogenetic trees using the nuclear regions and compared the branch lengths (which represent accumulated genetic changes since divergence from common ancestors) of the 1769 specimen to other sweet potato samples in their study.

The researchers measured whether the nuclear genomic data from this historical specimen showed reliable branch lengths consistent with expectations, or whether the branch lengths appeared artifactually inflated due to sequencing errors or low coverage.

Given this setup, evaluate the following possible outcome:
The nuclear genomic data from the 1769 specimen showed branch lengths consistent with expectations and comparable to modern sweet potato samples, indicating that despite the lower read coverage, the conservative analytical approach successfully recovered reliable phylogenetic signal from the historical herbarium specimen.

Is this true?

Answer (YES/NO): NO